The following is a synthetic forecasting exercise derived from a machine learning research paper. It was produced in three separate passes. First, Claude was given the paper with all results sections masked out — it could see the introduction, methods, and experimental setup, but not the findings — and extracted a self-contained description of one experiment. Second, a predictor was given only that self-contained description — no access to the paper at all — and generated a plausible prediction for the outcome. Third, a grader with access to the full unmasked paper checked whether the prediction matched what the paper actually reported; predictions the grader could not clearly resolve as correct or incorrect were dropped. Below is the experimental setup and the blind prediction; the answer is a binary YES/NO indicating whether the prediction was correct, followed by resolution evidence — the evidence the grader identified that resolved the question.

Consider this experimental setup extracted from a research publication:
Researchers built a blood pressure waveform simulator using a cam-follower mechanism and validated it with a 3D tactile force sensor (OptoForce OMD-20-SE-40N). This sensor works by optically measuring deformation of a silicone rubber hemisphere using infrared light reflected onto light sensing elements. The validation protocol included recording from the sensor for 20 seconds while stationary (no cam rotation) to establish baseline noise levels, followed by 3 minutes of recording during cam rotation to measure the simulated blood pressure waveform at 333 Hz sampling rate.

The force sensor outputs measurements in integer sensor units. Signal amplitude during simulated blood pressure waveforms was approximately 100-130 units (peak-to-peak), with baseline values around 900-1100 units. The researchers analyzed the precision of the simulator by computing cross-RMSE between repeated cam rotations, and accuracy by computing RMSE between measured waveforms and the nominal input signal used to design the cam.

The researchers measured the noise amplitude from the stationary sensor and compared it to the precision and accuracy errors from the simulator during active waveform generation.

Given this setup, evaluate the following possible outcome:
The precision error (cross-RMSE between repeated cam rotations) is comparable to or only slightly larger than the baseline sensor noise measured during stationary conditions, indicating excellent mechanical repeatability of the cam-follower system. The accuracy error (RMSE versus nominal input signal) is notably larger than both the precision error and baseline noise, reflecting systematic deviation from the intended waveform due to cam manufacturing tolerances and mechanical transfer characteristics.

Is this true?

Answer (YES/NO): NO